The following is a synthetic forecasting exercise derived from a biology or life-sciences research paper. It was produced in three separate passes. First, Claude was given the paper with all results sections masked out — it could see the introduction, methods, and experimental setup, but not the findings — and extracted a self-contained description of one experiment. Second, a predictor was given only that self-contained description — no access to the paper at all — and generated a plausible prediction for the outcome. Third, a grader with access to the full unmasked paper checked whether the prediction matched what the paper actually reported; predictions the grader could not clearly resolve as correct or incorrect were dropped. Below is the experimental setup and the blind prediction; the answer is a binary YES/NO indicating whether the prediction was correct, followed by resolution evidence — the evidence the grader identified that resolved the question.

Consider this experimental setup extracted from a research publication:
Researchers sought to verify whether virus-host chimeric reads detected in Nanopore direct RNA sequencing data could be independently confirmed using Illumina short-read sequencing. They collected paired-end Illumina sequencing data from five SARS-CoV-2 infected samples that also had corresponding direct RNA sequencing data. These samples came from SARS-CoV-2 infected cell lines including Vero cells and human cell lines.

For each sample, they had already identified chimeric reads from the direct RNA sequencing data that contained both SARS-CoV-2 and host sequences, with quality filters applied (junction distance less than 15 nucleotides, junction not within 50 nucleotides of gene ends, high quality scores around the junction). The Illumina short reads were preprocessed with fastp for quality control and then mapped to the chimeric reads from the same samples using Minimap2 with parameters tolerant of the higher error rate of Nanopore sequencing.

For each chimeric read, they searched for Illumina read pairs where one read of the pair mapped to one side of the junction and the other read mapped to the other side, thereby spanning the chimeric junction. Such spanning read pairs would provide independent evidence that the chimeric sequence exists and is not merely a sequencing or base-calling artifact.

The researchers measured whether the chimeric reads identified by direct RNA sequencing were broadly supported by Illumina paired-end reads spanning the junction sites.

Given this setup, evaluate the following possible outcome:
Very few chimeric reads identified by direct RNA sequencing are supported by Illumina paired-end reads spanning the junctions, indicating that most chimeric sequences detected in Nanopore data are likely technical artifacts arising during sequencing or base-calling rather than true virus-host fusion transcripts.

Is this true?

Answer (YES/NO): NO